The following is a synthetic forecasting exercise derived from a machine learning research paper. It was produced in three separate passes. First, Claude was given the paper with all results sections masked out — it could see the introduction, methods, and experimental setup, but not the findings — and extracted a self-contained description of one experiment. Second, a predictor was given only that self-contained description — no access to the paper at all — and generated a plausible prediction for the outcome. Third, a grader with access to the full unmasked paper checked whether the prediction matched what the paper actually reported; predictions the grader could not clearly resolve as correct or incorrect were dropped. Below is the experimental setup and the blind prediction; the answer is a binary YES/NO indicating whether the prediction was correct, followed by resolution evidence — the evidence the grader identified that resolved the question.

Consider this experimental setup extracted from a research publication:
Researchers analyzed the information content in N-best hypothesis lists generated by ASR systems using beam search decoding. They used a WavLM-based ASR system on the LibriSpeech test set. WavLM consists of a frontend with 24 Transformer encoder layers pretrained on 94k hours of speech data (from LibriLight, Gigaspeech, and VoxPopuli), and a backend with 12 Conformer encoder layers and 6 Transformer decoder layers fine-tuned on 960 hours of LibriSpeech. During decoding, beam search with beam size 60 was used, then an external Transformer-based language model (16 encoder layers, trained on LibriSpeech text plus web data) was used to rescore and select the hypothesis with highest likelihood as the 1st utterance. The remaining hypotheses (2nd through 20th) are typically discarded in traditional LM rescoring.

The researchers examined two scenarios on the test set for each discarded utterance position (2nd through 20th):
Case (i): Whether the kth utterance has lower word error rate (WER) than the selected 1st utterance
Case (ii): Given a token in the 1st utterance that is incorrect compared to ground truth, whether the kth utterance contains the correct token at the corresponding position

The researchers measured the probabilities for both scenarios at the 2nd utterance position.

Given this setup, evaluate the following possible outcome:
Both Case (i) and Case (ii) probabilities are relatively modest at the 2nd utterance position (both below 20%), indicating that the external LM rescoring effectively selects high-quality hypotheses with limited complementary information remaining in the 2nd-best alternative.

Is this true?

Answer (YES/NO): NO